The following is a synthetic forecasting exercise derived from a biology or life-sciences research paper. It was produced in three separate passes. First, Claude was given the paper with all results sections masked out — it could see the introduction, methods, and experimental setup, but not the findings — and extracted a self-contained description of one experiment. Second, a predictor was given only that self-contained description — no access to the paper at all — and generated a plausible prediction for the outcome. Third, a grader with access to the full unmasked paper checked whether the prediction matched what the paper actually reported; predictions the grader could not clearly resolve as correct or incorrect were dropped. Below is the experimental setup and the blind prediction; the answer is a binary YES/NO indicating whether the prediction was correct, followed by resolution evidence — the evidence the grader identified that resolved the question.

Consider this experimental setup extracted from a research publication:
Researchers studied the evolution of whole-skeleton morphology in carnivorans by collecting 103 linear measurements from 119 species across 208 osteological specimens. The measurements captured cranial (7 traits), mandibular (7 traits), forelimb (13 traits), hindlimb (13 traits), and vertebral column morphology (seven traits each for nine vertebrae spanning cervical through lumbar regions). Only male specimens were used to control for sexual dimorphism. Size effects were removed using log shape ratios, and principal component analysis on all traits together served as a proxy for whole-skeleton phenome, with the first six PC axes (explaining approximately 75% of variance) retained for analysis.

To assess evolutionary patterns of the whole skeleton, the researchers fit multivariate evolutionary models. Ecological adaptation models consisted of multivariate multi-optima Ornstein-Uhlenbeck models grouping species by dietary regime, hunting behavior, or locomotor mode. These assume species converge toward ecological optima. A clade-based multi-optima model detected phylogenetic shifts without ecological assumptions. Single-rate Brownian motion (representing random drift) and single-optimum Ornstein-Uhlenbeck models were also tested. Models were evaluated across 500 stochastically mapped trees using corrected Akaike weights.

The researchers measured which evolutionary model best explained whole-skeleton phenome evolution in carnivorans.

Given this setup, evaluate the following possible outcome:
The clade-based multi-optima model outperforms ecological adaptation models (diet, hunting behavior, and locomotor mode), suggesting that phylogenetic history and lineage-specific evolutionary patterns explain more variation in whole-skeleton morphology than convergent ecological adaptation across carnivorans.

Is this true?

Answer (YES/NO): YES